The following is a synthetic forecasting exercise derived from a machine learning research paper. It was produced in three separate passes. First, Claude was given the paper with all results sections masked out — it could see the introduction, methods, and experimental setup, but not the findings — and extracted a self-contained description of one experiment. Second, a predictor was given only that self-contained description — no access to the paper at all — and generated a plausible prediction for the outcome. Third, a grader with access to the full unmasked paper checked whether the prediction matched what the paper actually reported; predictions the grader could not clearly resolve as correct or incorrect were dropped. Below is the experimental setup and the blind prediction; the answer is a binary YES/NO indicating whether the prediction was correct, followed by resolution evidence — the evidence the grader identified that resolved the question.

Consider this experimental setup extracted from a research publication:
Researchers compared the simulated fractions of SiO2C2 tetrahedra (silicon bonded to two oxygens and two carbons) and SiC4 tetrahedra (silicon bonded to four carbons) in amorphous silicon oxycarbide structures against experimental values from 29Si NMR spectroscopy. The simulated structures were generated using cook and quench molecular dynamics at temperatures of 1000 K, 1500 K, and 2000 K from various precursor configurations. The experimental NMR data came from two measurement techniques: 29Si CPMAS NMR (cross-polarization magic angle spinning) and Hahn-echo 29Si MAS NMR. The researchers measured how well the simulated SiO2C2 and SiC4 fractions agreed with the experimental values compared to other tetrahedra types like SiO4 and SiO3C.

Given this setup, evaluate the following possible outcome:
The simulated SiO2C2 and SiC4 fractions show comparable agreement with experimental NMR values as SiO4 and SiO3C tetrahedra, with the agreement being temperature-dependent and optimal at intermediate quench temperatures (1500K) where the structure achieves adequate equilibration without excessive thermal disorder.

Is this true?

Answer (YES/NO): NO